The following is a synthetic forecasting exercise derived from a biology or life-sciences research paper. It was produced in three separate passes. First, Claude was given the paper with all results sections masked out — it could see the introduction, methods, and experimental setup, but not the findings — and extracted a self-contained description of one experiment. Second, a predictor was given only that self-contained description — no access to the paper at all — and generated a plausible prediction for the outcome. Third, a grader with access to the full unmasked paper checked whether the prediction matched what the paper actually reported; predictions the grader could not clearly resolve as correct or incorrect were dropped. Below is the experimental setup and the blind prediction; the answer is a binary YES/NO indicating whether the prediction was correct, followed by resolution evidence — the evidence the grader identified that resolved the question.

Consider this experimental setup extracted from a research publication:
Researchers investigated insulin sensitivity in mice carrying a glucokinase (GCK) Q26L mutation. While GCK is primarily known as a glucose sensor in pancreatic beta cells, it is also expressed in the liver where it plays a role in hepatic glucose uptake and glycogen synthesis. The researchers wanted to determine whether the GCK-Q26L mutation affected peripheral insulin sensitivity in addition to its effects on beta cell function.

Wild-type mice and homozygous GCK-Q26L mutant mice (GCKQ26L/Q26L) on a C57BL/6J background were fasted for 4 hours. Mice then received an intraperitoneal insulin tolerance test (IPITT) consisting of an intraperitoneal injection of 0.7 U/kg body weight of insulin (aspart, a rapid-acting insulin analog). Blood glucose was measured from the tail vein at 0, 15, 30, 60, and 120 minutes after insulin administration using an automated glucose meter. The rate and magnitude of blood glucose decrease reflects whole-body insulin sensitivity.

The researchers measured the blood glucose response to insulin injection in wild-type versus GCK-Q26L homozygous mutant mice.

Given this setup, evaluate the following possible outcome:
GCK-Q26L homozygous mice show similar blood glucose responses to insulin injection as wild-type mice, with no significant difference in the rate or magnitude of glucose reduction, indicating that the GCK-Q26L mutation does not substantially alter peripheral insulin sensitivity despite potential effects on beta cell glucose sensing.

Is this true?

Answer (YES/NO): YES